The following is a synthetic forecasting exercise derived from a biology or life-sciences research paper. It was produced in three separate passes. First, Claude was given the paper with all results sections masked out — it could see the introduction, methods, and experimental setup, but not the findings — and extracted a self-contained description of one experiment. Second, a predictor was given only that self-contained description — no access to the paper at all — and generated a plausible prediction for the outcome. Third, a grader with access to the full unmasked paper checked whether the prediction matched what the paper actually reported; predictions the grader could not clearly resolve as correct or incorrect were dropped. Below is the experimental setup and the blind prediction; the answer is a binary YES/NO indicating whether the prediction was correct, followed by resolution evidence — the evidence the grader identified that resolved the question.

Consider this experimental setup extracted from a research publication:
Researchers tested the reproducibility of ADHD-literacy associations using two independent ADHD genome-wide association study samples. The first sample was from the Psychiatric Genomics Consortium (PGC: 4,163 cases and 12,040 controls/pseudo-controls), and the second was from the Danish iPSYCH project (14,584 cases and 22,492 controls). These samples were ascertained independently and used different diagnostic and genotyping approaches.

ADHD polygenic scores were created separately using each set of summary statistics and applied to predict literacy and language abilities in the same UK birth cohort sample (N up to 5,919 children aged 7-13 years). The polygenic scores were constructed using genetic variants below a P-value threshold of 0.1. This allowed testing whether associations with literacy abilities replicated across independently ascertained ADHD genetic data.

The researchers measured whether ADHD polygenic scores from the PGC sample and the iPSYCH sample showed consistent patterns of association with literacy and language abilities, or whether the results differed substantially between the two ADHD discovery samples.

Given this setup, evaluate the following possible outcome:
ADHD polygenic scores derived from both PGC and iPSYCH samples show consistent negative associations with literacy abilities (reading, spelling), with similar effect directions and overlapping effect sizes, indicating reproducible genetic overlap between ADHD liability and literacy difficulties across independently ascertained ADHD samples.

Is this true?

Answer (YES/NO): NO